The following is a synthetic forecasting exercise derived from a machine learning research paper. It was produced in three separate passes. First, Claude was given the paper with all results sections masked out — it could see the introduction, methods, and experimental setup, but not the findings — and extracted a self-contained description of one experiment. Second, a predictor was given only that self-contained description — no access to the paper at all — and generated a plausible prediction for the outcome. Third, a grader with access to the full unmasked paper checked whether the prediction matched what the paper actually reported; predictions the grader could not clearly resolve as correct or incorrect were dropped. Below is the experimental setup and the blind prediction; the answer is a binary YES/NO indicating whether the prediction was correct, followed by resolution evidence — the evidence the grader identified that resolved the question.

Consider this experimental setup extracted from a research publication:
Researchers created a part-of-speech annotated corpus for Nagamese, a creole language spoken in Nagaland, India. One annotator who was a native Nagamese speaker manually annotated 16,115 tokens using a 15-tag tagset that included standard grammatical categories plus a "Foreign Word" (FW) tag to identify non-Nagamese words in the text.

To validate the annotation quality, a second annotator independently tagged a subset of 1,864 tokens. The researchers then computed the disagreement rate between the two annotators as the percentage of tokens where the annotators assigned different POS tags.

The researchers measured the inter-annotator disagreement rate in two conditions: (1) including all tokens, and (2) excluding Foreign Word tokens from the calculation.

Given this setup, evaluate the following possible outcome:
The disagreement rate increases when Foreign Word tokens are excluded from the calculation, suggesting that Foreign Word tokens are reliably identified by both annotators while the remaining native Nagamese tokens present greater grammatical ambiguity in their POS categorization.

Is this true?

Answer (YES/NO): NO